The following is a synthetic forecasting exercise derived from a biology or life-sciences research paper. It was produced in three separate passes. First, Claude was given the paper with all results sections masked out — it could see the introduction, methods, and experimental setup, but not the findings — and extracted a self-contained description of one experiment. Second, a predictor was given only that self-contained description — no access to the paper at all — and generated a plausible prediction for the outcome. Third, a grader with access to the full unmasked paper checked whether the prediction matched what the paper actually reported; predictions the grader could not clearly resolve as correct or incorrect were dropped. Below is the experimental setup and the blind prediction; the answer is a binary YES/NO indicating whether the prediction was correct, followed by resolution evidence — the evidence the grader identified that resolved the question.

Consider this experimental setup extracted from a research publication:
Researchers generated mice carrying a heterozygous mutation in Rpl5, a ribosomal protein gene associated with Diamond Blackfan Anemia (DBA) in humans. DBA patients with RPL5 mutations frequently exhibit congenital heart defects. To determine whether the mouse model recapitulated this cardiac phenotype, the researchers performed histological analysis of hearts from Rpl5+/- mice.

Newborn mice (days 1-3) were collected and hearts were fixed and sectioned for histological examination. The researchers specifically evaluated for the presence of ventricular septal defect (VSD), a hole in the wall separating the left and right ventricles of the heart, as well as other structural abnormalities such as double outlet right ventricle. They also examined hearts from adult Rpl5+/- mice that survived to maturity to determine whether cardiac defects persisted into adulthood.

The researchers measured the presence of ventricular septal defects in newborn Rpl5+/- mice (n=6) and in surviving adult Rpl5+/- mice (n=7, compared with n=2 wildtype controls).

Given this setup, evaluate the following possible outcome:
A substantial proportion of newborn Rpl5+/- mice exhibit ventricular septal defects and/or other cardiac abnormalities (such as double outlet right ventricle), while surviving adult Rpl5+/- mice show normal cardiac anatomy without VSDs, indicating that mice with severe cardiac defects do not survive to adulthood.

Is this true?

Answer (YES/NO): YES